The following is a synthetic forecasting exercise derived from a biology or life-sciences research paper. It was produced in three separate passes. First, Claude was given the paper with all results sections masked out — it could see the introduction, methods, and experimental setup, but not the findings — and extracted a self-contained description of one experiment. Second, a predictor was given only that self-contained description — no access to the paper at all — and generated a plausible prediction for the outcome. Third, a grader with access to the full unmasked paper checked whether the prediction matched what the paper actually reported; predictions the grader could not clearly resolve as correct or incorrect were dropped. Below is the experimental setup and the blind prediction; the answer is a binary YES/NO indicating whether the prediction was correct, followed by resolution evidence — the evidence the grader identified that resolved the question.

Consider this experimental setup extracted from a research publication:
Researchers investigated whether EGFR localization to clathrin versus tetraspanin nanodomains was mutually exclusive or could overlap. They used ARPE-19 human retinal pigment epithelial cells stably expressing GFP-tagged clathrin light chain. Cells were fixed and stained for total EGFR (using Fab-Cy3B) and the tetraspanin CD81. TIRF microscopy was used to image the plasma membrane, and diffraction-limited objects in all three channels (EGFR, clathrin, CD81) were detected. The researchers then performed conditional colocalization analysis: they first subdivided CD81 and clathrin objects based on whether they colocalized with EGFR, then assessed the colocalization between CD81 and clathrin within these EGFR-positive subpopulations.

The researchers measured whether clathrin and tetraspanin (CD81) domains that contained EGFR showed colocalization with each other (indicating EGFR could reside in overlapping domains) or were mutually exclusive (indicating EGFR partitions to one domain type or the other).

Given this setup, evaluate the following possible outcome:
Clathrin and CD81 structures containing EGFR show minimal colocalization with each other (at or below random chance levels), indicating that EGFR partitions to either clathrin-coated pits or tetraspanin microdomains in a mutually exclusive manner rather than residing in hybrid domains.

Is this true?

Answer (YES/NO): NO